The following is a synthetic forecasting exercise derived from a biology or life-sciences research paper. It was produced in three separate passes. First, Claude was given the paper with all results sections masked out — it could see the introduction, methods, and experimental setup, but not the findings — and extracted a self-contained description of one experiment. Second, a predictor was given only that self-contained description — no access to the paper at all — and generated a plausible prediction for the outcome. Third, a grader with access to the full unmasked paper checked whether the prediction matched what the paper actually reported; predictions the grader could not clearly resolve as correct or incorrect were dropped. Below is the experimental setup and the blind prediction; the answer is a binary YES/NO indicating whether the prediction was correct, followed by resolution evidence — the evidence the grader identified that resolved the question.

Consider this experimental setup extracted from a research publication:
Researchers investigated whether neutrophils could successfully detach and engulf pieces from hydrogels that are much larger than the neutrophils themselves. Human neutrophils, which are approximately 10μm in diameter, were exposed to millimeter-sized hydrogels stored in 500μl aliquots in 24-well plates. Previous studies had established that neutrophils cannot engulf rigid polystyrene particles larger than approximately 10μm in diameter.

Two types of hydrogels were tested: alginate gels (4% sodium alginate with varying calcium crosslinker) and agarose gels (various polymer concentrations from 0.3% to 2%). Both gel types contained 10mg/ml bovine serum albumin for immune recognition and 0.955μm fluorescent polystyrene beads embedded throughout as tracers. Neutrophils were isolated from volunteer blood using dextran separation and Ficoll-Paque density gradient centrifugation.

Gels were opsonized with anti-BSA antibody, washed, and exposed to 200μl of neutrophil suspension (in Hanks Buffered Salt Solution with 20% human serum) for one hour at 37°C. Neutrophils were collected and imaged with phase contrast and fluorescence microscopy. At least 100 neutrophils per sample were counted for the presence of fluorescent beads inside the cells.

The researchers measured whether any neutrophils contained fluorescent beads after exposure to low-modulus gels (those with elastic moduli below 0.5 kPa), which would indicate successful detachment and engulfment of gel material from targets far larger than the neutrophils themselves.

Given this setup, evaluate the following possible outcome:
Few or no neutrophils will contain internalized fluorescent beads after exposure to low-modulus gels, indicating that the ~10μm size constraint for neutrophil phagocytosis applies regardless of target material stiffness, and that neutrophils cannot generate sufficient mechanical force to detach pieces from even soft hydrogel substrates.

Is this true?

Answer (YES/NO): NO